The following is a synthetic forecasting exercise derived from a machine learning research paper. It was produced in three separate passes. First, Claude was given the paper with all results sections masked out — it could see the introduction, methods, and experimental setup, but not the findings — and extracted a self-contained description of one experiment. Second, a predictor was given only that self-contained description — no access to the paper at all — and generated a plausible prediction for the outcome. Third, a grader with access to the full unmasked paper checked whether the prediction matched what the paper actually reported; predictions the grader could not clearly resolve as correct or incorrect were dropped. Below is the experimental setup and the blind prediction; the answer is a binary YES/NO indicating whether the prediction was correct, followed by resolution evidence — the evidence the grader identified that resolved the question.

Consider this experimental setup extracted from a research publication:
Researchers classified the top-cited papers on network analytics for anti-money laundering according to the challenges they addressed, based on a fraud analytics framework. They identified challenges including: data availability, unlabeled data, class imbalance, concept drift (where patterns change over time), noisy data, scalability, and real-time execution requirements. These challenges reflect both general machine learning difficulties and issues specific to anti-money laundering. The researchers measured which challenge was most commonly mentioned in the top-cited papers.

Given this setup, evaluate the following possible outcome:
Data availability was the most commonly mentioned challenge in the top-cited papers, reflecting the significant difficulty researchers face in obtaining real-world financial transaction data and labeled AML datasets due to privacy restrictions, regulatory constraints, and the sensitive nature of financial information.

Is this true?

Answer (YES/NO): YES